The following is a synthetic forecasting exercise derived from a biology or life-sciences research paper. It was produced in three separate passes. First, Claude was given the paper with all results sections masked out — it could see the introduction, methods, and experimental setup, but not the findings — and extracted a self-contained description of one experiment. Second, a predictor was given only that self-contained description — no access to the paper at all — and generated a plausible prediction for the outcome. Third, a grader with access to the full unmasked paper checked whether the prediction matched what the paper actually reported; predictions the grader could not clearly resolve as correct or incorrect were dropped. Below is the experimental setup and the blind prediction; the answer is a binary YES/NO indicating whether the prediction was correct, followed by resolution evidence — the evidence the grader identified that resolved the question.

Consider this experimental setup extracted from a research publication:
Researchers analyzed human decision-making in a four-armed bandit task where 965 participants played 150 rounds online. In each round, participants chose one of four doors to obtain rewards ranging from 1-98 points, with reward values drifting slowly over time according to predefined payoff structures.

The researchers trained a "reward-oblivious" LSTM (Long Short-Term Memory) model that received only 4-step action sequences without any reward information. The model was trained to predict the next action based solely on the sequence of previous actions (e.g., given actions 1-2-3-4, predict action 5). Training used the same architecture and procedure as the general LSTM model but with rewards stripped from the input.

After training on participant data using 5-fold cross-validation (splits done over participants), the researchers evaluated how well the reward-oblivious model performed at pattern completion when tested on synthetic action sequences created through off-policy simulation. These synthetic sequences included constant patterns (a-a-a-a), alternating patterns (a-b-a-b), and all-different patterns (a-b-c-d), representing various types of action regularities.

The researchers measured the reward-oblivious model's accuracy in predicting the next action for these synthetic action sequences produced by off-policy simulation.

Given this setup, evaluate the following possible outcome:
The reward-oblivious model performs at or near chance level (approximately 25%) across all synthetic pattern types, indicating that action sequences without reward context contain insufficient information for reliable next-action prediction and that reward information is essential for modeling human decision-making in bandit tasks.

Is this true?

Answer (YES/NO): NO